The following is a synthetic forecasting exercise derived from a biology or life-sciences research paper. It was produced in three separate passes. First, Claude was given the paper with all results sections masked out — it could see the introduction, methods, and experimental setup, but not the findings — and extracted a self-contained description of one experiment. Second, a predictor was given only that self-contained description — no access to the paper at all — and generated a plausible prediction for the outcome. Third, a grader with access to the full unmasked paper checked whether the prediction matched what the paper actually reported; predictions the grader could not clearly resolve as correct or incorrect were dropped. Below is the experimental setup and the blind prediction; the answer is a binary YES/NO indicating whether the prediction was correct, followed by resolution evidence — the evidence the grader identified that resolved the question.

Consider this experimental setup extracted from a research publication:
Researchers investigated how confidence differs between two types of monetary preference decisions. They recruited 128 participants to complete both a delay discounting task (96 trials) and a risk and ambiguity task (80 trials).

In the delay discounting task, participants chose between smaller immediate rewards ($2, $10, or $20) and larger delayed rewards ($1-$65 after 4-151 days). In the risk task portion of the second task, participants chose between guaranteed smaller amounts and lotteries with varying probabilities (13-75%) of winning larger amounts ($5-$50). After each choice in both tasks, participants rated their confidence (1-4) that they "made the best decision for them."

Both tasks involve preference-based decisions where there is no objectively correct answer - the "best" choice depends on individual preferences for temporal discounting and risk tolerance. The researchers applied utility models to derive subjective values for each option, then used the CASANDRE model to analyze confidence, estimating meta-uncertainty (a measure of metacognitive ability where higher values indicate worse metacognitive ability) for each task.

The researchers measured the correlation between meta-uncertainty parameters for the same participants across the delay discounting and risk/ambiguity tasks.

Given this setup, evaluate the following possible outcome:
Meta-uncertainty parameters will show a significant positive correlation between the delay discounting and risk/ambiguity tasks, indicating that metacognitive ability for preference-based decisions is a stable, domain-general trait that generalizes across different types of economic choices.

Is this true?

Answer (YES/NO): YES